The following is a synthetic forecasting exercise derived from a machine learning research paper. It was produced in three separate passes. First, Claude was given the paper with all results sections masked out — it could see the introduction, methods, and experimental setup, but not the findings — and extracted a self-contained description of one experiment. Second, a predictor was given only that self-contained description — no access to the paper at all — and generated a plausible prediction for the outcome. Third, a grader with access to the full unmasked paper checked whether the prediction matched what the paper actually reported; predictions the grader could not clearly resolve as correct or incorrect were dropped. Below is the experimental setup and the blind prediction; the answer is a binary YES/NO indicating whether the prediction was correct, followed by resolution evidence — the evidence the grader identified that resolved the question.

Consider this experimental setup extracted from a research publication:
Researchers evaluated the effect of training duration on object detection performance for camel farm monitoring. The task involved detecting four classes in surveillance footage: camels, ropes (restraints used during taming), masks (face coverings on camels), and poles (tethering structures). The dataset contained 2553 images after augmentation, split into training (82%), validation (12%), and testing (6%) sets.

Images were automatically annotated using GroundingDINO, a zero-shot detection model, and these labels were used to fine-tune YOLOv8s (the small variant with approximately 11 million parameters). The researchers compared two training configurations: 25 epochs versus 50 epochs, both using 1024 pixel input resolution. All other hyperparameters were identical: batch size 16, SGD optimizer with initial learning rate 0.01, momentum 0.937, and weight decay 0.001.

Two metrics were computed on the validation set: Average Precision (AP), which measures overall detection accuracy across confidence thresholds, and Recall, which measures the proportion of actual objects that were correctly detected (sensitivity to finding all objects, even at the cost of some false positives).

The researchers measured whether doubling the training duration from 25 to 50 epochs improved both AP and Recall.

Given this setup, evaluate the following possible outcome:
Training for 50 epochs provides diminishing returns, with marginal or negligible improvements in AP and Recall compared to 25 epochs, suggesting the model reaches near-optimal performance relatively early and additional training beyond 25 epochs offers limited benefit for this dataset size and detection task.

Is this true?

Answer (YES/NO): NO